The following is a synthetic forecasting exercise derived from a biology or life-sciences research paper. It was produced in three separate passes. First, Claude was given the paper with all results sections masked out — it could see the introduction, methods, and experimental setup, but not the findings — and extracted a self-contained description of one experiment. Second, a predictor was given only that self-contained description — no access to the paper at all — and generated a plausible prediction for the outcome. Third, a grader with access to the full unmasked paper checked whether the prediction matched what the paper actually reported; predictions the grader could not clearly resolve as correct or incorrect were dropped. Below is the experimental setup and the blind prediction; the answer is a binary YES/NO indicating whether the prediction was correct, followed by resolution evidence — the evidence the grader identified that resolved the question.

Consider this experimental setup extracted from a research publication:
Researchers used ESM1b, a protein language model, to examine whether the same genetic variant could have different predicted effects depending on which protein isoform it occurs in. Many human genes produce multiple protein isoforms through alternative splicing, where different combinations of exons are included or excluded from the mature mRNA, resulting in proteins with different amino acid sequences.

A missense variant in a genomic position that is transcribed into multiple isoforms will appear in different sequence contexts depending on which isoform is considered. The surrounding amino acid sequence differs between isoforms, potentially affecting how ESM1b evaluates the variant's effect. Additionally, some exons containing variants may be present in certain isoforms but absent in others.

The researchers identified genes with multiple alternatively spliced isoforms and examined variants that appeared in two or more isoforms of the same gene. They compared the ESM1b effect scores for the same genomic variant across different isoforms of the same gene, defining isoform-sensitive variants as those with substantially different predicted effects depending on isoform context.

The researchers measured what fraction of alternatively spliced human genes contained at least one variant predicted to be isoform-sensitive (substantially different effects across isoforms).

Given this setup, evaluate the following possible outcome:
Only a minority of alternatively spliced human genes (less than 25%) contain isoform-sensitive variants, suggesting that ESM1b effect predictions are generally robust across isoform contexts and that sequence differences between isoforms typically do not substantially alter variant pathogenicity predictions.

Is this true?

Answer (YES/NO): NO